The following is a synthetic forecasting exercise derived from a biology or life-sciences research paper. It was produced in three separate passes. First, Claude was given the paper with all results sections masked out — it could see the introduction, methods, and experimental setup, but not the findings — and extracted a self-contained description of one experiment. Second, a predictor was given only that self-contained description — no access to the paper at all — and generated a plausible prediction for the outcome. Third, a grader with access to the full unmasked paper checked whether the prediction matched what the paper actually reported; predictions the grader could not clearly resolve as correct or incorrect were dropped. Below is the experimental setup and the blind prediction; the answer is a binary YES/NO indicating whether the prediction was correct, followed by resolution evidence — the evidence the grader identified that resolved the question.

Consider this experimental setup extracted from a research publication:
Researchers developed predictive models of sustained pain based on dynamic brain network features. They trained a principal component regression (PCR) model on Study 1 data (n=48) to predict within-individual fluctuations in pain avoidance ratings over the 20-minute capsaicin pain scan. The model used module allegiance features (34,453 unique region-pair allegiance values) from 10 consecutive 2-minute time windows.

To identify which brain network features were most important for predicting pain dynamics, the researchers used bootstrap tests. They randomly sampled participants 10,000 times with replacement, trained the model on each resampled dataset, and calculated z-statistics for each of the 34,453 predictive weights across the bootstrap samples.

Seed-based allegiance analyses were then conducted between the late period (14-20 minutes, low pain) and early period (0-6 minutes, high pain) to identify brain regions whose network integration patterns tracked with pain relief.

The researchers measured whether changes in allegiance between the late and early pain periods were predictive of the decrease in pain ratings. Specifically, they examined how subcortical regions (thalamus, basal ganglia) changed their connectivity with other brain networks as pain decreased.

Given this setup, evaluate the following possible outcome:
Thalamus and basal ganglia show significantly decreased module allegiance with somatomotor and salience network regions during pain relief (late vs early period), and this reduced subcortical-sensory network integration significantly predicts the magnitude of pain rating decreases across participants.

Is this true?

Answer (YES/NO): NO